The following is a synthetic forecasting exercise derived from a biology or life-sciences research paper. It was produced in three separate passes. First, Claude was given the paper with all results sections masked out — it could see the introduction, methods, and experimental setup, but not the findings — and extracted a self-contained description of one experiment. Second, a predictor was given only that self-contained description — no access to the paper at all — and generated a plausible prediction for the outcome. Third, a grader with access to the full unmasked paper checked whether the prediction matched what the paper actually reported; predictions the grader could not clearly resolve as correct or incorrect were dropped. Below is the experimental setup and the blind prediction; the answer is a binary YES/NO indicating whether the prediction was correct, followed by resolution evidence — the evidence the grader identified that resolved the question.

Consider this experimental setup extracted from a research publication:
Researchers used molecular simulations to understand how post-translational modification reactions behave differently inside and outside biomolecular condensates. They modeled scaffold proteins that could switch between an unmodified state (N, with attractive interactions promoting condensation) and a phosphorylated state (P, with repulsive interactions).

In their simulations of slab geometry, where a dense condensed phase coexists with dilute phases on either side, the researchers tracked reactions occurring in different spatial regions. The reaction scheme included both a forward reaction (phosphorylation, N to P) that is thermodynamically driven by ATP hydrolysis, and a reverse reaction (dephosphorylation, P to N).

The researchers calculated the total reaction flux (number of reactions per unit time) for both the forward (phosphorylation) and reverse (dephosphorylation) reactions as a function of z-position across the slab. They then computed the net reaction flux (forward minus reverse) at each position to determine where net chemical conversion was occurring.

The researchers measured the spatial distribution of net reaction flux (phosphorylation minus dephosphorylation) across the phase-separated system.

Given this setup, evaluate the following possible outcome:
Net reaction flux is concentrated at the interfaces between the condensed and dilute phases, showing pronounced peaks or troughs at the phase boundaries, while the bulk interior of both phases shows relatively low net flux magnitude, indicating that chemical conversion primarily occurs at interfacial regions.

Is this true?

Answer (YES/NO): NO